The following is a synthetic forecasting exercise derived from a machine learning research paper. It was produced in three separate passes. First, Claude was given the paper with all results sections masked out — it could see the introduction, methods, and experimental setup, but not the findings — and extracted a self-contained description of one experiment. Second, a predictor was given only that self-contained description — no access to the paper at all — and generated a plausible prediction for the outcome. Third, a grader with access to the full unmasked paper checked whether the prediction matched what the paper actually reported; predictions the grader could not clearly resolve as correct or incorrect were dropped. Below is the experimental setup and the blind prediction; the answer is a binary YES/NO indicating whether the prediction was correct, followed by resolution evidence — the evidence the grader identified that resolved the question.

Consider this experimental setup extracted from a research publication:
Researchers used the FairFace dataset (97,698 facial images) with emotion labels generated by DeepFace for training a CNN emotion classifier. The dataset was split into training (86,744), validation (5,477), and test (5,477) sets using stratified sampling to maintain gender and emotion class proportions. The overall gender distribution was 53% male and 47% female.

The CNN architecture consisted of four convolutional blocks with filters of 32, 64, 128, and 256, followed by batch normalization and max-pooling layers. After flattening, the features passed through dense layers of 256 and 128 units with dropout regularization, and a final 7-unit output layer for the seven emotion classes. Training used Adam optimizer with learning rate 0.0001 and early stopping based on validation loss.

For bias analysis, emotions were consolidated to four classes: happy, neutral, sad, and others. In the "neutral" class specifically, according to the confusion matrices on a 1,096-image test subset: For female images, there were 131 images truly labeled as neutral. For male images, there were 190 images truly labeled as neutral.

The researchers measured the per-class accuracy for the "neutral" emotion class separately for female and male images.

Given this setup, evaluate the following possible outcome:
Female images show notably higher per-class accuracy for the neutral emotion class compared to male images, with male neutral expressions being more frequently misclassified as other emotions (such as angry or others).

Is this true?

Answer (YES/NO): NO